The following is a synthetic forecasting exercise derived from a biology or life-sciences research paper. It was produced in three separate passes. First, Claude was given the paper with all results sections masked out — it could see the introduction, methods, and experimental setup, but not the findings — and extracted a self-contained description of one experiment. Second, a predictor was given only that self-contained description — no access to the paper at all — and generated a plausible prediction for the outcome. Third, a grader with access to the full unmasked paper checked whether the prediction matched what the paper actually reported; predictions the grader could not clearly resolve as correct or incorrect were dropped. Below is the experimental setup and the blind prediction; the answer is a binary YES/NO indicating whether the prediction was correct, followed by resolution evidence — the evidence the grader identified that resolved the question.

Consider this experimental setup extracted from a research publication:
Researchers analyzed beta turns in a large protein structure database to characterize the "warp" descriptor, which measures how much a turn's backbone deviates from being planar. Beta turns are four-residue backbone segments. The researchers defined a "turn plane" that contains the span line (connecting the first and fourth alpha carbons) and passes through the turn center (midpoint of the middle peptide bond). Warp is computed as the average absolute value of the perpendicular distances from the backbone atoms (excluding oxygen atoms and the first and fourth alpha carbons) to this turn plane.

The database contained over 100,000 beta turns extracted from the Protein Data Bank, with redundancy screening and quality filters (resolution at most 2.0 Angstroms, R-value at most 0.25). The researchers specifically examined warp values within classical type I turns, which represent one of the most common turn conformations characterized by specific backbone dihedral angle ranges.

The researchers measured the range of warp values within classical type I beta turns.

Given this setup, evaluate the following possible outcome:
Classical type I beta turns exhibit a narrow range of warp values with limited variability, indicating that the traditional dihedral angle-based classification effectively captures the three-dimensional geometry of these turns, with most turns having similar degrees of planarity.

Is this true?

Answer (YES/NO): NO